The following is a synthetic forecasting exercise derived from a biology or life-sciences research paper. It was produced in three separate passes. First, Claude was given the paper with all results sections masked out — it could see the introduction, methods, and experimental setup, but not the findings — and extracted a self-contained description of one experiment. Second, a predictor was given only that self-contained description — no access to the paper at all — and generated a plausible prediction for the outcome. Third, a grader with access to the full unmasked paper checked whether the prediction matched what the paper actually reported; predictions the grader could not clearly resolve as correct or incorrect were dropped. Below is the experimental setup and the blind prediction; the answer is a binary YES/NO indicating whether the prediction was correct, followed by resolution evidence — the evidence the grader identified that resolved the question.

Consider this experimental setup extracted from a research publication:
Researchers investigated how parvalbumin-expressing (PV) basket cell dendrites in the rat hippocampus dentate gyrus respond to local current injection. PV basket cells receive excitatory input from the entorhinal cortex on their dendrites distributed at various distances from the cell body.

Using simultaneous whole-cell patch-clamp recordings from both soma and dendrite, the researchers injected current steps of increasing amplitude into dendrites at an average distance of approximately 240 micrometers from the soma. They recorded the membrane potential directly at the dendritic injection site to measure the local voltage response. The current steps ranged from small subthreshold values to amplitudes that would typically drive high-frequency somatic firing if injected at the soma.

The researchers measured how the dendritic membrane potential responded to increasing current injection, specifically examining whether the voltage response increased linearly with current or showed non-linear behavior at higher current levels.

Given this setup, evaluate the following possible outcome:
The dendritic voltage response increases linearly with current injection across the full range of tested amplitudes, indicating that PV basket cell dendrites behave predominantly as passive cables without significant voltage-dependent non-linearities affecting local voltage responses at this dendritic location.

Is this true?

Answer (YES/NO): NO